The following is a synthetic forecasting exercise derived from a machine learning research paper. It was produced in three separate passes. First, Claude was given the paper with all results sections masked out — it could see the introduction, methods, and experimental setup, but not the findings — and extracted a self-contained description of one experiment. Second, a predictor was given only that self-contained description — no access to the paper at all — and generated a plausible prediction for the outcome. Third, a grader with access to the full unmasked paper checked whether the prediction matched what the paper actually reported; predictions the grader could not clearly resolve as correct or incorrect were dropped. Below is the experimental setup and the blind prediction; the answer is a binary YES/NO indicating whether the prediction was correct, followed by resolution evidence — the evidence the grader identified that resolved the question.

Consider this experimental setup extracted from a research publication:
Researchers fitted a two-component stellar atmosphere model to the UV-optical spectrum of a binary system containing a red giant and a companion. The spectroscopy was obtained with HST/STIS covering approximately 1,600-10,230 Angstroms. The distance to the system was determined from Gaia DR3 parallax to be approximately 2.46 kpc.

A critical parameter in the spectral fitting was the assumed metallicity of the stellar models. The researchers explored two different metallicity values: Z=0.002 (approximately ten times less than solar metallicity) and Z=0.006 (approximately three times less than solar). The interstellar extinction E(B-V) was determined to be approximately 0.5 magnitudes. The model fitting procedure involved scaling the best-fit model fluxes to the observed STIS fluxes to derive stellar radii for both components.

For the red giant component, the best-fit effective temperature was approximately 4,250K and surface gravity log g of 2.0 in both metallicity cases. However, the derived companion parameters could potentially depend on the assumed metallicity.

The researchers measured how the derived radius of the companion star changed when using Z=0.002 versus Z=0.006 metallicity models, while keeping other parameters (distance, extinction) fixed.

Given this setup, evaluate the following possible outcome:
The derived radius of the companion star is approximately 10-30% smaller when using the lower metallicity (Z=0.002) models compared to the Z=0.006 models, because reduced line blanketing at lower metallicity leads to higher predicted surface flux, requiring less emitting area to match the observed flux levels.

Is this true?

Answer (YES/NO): NO